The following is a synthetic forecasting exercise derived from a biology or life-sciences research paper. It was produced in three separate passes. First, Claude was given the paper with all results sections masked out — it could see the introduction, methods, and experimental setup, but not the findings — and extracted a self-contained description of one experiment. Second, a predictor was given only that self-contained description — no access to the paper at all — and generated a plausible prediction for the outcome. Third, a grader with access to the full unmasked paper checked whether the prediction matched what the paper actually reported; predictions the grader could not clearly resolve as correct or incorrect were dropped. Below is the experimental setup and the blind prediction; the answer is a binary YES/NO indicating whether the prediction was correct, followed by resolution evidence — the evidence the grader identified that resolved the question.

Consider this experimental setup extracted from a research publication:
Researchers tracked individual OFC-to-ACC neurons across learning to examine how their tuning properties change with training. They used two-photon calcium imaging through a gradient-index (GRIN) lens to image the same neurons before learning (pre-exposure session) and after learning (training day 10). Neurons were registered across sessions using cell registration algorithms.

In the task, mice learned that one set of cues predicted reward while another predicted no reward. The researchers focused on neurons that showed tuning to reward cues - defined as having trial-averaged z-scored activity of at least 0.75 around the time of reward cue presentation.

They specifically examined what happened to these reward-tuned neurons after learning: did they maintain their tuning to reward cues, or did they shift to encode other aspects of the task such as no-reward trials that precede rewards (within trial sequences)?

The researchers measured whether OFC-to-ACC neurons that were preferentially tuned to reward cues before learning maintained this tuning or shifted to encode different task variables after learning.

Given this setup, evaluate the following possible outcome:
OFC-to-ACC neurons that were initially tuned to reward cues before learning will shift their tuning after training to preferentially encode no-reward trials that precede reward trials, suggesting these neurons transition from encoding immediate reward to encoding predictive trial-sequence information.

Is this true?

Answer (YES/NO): YES